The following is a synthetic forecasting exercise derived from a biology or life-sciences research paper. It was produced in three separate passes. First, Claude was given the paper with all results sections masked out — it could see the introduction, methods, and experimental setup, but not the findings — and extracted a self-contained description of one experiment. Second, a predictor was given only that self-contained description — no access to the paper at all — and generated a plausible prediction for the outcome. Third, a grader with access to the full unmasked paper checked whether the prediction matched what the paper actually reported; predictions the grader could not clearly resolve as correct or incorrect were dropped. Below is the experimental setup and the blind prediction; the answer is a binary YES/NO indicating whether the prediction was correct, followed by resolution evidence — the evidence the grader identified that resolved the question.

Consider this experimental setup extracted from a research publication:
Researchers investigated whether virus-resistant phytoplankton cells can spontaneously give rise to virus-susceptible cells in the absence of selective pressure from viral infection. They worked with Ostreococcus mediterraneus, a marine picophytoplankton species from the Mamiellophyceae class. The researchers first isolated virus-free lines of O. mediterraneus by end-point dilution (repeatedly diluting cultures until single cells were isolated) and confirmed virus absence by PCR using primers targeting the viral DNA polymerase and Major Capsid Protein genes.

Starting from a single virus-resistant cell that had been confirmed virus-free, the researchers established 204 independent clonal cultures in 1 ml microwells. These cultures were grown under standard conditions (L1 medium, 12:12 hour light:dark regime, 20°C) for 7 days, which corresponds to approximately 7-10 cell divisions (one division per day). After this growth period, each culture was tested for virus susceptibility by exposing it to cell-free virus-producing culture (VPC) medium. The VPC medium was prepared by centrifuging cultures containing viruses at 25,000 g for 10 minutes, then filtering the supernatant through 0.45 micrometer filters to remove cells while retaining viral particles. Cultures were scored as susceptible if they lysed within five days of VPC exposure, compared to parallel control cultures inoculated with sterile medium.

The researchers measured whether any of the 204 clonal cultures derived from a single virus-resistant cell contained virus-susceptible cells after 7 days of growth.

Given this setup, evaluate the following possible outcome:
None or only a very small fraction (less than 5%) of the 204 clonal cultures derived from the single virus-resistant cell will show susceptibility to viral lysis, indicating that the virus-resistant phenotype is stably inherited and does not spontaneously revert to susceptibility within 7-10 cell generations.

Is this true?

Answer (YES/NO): NO